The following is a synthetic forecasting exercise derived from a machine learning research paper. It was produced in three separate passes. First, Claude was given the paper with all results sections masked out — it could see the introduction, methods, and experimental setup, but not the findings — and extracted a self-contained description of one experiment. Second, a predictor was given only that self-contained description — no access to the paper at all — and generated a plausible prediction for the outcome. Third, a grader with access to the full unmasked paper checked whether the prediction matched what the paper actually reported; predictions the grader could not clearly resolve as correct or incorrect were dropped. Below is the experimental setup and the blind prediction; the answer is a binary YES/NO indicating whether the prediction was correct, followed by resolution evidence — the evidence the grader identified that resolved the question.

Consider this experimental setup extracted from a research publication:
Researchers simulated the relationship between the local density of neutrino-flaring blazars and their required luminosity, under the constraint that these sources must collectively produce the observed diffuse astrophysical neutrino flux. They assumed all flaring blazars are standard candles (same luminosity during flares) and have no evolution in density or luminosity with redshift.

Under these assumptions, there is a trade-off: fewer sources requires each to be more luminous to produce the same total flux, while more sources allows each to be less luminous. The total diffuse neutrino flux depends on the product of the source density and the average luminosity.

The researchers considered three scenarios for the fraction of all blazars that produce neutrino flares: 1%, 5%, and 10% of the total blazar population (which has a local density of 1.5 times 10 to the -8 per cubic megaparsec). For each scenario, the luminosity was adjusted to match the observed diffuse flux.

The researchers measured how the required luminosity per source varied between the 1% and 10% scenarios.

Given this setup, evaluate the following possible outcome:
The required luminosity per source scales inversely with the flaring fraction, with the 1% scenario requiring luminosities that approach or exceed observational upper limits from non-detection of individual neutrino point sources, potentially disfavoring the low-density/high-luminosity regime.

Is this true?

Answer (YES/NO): NO